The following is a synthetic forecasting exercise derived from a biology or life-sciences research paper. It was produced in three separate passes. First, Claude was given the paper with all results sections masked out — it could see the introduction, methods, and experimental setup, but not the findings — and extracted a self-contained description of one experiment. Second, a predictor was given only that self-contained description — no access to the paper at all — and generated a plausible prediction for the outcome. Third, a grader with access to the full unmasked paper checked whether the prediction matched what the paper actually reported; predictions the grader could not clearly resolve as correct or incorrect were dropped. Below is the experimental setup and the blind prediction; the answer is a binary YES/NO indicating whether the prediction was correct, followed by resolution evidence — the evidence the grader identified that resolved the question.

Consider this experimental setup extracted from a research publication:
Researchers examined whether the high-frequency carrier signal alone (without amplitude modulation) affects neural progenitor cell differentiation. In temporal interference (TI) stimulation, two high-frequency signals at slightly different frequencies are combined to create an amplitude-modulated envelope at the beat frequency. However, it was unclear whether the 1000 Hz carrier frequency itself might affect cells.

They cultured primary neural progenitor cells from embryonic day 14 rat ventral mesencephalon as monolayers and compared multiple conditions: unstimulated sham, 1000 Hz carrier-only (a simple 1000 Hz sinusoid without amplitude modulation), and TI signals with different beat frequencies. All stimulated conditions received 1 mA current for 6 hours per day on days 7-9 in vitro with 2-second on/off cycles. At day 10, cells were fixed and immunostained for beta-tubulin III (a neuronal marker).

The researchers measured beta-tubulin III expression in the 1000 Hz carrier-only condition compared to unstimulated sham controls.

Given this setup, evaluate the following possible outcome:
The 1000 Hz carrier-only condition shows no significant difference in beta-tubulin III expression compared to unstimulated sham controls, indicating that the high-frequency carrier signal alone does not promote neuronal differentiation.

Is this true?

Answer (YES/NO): YES